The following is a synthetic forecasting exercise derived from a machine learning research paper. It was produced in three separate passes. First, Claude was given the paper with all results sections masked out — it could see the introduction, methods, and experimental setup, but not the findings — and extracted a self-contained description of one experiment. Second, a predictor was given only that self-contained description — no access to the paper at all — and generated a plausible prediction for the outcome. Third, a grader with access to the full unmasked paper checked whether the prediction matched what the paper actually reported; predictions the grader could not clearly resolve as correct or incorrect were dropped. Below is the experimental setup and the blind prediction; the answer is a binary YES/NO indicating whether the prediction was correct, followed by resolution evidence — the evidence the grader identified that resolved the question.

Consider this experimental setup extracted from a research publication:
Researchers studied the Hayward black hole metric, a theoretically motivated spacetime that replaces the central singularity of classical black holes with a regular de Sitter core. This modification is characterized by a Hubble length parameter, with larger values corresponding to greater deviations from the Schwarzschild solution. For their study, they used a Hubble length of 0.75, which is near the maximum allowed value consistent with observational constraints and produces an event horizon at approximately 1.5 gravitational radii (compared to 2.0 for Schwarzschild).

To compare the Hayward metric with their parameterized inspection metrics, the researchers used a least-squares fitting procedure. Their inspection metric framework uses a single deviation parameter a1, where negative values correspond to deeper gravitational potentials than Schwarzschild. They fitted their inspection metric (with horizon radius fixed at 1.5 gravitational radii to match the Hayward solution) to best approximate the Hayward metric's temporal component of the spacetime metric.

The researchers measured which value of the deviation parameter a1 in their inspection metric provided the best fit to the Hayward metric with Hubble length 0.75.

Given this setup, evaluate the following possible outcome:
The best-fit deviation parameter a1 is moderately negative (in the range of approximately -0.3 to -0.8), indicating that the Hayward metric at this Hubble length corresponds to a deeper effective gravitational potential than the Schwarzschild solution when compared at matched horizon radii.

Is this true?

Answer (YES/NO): NO